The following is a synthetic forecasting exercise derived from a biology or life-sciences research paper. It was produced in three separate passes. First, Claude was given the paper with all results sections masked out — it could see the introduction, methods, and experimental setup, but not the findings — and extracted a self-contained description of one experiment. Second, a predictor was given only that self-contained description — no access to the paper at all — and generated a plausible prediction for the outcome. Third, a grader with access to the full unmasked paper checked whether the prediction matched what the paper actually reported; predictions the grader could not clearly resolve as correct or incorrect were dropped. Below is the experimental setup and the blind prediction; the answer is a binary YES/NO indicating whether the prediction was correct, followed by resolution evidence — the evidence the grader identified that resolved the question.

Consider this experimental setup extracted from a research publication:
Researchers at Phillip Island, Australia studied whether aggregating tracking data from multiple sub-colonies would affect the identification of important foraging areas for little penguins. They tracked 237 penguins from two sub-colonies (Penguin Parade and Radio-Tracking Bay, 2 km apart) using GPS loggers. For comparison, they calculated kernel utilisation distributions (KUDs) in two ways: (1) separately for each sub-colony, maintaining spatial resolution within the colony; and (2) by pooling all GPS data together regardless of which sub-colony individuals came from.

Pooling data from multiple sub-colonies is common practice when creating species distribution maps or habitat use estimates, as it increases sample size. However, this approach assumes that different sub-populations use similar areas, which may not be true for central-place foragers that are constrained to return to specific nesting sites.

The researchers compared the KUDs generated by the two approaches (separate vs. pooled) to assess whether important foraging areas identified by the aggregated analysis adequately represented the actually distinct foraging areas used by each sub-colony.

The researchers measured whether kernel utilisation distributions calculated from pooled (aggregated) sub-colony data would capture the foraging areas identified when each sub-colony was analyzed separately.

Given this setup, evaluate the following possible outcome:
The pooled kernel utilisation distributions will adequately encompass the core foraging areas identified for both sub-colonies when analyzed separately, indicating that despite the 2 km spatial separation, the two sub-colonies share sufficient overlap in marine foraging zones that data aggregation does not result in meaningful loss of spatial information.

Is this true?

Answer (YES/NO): NO